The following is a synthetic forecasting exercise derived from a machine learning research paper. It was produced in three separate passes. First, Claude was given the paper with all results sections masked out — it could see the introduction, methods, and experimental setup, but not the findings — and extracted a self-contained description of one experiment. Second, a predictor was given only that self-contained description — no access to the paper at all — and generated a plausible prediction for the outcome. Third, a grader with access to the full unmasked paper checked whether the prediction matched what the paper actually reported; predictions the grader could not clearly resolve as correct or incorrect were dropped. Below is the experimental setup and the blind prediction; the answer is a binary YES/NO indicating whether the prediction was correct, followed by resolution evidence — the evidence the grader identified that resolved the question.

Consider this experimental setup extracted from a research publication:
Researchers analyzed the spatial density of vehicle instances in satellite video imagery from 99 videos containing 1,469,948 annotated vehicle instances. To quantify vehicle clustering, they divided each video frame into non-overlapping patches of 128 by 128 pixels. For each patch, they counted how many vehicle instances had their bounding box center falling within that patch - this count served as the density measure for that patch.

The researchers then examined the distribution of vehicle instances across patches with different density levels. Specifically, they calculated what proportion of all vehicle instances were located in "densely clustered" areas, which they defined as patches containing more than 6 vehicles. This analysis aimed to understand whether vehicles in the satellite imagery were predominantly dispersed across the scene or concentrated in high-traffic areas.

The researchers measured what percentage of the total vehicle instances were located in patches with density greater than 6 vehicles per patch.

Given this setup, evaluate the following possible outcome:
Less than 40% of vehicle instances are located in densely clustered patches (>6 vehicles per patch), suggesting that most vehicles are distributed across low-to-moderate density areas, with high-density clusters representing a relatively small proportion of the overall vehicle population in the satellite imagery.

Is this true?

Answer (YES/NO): YES